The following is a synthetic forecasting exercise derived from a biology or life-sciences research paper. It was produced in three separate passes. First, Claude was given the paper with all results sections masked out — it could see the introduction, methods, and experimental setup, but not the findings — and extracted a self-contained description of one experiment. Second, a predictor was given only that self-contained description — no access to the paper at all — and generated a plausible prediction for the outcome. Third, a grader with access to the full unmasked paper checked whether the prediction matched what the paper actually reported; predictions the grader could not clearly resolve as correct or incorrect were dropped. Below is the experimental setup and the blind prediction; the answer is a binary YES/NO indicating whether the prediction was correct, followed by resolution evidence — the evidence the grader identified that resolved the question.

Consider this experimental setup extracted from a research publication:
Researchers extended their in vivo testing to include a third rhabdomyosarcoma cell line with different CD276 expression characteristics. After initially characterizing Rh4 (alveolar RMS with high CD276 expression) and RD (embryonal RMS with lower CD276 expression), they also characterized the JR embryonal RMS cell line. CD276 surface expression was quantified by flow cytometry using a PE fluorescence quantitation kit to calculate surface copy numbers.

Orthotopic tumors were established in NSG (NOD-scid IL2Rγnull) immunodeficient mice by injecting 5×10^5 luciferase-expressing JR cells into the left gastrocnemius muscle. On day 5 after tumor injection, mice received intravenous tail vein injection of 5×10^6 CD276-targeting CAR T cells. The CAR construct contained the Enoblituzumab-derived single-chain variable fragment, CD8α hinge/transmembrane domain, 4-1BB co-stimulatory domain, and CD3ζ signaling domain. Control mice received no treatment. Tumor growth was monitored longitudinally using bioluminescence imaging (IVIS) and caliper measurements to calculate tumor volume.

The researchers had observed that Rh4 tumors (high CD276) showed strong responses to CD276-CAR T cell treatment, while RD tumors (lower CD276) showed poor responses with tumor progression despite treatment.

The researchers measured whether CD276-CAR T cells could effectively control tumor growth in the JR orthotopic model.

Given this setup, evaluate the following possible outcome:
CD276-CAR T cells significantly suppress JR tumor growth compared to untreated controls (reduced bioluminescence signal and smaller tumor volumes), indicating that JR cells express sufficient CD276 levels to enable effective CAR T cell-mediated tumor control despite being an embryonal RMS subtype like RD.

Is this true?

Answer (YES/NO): NO